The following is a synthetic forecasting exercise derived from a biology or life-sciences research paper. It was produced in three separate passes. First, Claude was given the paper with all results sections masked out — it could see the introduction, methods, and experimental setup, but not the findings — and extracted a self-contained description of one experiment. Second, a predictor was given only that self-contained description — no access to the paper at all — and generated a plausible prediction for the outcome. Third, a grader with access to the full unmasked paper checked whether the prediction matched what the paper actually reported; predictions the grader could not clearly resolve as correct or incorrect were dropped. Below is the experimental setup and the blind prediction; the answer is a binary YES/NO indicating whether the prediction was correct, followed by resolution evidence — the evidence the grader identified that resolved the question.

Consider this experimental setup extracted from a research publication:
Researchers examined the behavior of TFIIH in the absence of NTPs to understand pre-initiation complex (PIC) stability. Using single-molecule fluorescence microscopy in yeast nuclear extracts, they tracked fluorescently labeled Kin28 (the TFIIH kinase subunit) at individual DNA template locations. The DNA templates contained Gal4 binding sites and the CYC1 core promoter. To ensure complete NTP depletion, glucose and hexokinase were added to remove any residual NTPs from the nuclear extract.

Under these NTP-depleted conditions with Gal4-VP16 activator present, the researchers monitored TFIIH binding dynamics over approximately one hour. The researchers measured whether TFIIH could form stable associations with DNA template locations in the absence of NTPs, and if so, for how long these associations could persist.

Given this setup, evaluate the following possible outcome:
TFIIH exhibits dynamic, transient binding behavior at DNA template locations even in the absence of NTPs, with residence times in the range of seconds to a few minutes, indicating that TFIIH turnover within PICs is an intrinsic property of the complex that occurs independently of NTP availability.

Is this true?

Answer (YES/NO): NO